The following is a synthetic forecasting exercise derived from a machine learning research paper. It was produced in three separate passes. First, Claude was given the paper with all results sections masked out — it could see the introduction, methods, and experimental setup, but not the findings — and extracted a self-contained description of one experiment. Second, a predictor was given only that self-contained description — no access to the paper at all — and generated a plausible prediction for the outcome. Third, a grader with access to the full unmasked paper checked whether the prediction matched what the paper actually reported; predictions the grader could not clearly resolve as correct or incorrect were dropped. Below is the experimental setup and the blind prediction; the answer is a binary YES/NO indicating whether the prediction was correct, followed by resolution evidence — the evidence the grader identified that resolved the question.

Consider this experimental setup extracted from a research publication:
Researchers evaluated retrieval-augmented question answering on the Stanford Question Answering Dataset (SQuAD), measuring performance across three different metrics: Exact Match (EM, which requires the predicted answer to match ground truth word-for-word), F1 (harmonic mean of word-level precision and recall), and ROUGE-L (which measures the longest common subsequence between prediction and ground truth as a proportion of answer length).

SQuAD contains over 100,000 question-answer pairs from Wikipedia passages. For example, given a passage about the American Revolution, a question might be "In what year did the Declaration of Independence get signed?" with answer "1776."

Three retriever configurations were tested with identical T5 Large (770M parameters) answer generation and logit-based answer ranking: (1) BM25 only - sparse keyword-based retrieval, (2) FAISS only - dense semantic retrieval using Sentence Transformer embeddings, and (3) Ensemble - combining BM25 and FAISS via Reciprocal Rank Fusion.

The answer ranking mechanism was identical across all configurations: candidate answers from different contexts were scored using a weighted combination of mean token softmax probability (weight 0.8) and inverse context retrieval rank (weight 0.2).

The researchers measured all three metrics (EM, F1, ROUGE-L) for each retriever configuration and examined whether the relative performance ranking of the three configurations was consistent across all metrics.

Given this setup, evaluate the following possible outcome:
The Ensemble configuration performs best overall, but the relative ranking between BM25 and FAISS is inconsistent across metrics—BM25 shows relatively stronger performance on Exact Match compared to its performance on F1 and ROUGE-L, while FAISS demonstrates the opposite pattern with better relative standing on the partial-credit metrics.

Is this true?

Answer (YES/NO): NO